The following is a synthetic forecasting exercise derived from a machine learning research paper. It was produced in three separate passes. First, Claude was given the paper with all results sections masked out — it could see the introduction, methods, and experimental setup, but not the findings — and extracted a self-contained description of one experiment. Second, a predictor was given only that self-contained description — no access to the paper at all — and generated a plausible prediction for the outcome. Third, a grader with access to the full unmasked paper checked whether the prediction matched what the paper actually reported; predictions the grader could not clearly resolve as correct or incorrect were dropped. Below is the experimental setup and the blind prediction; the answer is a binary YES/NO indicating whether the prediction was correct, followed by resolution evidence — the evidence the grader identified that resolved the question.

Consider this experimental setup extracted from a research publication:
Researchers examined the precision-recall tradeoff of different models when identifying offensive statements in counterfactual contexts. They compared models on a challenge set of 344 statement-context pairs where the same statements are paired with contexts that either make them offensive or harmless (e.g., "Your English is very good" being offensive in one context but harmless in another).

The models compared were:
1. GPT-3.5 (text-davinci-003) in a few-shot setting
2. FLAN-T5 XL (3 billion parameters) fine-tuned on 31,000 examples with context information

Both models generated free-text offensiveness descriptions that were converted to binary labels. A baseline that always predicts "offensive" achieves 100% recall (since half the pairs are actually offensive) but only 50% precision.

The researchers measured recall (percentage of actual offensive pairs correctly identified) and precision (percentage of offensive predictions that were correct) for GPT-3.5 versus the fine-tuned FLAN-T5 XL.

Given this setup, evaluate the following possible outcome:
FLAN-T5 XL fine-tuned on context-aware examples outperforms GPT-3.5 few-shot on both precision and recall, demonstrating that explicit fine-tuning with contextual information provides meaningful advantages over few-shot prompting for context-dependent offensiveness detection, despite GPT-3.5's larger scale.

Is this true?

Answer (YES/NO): NO